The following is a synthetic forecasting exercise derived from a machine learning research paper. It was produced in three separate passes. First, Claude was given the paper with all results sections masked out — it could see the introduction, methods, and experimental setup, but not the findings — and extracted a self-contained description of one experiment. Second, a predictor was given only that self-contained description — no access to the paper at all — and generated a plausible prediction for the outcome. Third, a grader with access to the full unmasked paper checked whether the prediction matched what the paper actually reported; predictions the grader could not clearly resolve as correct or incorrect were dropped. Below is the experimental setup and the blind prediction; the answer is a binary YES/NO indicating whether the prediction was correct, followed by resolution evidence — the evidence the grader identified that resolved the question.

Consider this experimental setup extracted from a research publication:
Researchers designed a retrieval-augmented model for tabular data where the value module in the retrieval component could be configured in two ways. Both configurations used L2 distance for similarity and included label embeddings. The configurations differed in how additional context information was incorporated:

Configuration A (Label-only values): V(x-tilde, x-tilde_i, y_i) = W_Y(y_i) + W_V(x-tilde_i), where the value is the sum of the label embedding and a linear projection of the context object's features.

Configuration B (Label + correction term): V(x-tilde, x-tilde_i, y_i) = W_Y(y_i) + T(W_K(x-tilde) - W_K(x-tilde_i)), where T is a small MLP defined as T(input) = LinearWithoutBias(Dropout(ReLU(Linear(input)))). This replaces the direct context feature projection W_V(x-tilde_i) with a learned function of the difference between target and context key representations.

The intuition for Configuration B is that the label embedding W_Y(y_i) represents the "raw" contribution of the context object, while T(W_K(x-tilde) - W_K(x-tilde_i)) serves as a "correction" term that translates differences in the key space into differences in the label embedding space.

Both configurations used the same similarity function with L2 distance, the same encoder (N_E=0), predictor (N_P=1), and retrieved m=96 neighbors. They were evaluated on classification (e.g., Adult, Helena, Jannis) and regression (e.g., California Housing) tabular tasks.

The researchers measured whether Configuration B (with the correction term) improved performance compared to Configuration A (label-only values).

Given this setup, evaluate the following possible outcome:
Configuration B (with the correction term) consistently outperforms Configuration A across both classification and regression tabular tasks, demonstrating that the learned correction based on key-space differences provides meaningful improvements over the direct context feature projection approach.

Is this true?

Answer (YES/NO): NO